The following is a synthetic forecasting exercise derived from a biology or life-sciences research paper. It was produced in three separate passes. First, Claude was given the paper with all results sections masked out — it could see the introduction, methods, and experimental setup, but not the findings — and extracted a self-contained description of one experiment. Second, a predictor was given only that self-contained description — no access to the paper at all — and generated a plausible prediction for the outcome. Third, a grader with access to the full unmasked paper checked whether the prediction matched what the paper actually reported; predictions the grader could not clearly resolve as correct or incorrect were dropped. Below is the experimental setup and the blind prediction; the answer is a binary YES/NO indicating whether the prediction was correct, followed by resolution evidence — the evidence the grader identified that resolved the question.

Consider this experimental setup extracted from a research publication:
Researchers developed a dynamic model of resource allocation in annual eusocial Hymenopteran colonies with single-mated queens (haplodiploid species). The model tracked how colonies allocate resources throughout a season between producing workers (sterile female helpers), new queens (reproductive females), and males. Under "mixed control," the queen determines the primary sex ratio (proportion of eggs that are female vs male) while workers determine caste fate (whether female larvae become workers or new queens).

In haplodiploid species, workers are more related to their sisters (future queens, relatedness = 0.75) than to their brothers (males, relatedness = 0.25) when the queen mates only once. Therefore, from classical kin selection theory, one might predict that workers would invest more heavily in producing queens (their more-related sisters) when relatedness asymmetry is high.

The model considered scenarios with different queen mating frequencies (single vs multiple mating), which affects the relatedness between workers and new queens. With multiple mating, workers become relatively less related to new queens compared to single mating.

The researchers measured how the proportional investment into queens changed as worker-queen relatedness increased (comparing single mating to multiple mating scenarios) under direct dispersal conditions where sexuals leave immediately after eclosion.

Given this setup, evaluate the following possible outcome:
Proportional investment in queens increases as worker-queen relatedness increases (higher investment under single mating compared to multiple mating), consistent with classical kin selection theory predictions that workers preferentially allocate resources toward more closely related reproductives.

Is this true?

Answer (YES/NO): NO